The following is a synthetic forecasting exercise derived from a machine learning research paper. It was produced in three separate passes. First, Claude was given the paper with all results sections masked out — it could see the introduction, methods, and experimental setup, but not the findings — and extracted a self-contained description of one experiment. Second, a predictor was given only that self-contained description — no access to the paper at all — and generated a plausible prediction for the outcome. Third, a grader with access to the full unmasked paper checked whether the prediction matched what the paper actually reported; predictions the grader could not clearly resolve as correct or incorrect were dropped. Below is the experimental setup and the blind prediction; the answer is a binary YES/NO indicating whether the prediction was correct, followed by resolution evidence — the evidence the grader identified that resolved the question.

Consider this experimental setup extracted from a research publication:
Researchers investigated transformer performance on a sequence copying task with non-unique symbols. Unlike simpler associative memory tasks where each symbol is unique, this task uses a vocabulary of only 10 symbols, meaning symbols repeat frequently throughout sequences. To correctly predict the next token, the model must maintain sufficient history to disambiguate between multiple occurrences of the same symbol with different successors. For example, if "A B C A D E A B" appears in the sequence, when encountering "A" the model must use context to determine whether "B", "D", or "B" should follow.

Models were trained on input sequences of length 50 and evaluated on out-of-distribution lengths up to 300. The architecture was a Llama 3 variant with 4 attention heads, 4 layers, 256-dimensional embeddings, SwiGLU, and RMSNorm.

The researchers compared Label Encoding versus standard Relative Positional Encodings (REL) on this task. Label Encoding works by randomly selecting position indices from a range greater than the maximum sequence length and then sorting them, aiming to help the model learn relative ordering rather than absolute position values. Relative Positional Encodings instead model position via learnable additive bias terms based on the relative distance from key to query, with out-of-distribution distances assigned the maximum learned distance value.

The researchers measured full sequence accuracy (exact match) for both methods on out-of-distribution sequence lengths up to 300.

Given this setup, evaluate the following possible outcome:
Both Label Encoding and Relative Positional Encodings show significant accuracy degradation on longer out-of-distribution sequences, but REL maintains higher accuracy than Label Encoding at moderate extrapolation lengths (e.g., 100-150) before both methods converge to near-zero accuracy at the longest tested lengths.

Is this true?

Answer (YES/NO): NO